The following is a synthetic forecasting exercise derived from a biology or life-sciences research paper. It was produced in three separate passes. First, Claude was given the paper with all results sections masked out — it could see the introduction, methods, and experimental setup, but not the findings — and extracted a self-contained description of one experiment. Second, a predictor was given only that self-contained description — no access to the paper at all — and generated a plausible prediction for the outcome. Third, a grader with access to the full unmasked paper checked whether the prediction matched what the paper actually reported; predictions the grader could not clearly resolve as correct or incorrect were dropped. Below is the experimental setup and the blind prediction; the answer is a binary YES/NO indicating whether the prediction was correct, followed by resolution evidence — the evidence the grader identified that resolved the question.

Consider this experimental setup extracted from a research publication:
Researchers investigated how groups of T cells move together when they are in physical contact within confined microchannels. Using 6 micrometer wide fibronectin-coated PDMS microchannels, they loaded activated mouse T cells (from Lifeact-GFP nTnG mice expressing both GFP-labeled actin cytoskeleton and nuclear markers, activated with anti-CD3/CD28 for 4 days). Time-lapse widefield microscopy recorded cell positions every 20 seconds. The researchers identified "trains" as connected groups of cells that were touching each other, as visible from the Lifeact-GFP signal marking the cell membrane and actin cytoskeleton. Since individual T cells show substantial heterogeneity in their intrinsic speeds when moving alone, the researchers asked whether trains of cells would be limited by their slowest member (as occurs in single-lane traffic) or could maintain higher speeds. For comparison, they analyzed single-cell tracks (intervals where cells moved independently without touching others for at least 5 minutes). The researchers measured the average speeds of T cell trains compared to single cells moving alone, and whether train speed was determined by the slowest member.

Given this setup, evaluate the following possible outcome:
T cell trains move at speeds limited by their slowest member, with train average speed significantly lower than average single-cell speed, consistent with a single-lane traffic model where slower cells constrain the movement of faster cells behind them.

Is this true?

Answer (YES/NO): NO